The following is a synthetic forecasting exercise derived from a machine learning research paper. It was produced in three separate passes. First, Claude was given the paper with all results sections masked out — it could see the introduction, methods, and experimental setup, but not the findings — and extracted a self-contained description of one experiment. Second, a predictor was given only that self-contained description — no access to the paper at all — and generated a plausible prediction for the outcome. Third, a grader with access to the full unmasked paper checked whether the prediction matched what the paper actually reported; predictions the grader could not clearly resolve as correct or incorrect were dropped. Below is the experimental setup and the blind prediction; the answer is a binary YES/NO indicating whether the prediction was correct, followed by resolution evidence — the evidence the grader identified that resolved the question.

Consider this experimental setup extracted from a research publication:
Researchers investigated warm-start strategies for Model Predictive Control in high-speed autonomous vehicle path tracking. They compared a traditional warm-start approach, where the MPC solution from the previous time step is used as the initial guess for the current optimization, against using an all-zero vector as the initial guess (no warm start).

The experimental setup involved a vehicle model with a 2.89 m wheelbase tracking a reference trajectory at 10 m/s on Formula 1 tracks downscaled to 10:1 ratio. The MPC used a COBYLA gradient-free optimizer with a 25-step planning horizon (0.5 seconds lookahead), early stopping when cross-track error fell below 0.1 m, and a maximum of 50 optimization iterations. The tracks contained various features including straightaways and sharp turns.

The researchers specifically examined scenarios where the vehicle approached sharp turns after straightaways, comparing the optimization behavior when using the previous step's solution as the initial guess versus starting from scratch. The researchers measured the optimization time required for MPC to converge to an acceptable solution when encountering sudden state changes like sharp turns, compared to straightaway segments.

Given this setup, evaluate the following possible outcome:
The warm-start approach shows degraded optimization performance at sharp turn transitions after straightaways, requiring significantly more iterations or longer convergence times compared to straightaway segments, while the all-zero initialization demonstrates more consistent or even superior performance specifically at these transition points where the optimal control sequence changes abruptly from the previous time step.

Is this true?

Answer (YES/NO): NO